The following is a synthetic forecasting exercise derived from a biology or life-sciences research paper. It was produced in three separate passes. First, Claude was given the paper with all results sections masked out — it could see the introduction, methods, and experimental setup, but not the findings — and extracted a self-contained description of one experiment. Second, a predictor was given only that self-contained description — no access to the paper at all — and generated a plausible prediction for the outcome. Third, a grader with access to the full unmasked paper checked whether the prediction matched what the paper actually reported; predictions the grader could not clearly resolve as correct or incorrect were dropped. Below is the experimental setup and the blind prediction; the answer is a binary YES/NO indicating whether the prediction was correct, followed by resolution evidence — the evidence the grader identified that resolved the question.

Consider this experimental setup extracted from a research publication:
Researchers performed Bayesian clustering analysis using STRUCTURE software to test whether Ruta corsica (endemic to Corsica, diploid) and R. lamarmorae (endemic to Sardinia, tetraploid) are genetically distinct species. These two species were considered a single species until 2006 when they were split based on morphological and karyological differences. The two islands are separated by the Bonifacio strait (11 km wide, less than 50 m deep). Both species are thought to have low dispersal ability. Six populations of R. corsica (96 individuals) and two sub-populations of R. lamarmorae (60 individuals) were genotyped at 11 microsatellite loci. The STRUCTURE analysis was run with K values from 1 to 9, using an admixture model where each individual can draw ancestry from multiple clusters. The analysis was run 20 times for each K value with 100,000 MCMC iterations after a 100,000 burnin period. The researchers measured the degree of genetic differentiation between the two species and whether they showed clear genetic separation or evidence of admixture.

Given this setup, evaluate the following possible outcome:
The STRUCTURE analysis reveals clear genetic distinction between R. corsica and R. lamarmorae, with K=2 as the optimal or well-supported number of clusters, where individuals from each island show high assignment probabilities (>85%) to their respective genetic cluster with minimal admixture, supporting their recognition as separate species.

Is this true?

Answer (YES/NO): NO